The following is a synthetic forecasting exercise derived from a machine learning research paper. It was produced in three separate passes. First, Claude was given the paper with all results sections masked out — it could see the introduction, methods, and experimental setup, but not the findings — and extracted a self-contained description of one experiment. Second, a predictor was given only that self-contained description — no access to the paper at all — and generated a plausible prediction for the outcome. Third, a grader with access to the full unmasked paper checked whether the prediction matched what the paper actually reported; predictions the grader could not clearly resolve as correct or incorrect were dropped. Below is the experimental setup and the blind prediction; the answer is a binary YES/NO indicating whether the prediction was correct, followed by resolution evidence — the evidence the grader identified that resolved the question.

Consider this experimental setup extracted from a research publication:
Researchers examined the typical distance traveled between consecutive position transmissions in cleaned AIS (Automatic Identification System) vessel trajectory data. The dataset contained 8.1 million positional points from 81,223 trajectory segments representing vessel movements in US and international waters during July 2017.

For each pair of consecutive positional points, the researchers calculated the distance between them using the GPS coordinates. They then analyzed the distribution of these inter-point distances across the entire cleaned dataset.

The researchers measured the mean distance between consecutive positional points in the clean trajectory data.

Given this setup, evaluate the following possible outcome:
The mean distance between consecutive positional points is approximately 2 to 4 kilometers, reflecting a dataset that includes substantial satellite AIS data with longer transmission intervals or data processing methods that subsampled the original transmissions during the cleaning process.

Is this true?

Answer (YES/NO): NO